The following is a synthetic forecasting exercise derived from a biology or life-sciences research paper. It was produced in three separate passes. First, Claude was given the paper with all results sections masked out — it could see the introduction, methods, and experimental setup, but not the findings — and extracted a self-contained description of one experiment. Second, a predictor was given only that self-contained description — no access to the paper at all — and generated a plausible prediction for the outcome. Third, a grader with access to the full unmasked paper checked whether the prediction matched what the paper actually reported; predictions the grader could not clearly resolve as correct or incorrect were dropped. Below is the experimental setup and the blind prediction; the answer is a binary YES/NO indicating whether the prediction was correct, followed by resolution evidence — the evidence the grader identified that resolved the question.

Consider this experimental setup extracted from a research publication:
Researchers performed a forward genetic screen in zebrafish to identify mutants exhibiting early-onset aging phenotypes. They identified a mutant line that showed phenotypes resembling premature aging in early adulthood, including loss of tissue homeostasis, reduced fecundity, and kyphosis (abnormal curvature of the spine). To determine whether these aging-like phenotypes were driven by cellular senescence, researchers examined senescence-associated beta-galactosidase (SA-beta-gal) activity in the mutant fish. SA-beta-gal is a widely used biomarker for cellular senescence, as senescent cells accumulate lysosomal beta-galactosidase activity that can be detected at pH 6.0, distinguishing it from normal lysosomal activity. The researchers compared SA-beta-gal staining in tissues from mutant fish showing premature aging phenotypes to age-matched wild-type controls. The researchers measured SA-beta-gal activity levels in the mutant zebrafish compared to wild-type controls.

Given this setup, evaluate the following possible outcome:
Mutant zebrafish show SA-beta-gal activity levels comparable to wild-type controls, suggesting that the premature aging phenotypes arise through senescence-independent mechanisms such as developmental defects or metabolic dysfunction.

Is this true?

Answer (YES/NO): YES